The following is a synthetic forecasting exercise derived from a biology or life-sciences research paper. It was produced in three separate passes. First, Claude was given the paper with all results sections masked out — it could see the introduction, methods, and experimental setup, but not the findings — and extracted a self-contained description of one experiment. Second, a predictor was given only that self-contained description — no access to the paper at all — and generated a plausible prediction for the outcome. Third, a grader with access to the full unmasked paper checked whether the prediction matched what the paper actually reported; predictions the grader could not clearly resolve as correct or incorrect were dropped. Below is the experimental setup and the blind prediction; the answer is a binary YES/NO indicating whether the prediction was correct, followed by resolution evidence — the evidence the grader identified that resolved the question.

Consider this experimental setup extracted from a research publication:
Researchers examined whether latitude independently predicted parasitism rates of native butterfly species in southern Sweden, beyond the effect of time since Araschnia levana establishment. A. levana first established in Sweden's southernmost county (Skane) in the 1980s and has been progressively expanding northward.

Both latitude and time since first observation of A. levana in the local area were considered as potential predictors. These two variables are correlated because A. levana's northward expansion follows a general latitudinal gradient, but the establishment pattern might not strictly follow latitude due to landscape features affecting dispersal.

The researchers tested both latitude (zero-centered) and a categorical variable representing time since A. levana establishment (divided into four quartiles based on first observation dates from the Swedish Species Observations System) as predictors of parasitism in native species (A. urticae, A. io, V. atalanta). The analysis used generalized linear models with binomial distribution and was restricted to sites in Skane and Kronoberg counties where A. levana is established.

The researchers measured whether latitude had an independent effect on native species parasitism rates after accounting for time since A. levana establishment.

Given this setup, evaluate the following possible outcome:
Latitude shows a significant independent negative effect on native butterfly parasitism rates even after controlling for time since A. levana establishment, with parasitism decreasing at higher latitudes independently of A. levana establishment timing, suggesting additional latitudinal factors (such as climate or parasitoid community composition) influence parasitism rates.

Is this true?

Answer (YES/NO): NO